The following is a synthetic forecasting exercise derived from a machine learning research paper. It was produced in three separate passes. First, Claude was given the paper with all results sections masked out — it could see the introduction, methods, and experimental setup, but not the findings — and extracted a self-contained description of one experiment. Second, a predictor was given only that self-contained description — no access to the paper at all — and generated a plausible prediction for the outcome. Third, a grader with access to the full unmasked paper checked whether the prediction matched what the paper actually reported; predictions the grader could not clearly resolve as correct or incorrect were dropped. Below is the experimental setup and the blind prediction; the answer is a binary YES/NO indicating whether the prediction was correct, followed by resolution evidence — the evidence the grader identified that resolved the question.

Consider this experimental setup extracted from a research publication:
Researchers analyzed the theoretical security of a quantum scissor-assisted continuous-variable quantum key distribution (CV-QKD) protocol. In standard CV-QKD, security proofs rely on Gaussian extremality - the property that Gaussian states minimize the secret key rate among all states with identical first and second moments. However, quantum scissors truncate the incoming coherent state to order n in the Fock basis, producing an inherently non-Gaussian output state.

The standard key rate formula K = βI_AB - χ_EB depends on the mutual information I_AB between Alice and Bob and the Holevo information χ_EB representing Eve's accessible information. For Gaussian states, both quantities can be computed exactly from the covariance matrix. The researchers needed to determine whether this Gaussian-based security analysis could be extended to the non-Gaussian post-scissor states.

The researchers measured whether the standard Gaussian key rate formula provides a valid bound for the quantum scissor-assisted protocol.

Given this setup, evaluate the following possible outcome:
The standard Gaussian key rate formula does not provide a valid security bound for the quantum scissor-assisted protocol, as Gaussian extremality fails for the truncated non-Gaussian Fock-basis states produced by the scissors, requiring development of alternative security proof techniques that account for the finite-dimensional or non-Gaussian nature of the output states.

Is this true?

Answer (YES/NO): NO